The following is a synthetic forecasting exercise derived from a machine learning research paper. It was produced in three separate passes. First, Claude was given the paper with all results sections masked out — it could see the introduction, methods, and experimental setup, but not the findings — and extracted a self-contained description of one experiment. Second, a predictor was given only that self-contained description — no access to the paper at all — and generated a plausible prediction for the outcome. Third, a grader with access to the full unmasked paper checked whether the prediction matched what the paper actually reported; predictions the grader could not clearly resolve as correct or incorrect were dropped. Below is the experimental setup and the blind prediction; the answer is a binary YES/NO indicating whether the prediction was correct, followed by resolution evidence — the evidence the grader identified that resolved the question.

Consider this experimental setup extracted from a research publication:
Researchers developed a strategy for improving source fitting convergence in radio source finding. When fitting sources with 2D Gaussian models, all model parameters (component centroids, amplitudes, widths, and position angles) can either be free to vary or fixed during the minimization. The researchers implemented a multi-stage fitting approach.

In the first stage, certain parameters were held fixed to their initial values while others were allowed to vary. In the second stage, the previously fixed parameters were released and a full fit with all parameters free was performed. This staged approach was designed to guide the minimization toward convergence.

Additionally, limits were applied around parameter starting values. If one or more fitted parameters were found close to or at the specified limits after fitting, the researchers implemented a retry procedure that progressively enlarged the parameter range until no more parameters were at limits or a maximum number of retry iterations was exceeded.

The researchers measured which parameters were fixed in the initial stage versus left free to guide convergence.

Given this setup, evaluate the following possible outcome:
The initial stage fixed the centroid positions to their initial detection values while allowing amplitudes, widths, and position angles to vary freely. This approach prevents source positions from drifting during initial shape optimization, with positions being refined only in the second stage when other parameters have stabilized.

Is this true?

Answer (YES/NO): NO